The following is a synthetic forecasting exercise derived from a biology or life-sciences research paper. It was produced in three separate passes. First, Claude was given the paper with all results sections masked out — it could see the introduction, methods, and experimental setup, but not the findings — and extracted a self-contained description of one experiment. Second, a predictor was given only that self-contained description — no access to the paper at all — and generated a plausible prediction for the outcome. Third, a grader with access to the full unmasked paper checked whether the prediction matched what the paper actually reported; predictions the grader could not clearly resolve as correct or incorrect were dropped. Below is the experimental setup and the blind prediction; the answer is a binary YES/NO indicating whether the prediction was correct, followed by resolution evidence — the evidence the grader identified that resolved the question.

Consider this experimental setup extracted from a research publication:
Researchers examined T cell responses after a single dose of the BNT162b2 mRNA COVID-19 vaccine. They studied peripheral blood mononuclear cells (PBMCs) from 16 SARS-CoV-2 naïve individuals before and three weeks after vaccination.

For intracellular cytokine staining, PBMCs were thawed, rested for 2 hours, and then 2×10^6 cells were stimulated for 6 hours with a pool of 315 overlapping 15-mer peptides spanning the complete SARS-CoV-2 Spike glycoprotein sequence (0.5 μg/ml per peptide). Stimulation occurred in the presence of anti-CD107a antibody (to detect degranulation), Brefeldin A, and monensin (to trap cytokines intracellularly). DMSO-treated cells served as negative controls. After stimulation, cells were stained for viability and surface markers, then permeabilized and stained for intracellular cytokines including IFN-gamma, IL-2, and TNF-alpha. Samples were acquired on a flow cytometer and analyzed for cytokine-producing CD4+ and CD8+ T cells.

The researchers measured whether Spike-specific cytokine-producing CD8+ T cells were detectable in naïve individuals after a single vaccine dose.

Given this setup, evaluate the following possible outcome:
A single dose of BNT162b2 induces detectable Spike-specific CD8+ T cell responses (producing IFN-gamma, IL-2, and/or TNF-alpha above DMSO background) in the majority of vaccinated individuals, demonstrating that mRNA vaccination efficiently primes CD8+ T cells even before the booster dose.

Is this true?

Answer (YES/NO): NO